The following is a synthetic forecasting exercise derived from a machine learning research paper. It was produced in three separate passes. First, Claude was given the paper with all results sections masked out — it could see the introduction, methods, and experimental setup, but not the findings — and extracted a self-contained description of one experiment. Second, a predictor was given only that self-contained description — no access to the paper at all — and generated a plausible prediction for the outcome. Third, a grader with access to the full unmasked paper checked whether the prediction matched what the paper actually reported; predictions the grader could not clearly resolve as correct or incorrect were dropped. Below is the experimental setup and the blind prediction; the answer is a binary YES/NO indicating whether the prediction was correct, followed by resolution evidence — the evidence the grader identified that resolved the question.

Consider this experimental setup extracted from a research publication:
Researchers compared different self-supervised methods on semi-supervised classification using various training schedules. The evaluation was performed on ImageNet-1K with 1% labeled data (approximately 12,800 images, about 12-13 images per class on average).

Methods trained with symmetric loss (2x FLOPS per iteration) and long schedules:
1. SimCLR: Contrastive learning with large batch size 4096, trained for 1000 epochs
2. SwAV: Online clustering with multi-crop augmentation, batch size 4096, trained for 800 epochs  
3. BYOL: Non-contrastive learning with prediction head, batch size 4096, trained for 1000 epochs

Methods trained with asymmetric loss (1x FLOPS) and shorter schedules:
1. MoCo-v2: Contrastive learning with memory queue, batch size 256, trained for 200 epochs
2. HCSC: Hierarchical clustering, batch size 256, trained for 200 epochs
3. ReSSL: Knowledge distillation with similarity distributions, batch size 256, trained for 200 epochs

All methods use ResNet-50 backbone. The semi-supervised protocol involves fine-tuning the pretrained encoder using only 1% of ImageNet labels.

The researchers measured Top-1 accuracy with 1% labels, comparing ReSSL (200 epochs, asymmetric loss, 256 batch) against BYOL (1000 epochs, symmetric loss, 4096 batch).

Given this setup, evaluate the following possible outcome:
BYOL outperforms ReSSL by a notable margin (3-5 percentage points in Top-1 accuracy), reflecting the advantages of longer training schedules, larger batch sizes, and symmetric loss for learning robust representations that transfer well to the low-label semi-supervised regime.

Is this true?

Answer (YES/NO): NO